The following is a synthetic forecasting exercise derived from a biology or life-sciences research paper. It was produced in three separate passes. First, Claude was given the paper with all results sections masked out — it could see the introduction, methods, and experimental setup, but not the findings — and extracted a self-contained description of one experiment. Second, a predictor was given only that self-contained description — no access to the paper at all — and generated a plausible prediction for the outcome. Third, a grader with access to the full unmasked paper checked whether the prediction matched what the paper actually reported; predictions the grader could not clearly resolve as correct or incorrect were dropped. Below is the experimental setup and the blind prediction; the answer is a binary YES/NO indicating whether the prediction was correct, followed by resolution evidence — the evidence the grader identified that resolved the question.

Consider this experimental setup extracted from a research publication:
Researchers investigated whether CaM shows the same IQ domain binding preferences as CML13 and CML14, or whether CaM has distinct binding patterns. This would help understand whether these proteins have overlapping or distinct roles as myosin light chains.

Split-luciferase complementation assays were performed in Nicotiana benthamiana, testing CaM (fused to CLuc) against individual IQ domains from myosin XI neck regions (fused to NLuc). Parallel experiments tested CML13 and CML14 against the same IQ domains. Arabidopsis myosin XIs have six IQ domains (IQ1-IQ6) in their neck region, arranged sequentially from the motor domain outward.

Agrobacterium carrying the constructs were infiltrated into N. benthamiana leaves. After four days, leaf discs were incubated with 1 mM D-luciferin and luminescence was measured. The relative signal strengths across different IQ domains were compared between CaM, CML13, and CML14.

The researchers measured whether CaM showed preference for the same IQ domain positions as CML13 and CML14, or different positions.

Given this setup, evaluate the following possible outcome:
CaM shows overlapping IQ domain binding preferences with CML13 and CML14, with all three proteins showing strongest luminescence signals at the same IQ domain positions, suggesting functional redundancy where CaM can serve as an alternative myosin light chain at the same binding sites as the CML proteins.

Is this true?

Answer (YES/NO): NO